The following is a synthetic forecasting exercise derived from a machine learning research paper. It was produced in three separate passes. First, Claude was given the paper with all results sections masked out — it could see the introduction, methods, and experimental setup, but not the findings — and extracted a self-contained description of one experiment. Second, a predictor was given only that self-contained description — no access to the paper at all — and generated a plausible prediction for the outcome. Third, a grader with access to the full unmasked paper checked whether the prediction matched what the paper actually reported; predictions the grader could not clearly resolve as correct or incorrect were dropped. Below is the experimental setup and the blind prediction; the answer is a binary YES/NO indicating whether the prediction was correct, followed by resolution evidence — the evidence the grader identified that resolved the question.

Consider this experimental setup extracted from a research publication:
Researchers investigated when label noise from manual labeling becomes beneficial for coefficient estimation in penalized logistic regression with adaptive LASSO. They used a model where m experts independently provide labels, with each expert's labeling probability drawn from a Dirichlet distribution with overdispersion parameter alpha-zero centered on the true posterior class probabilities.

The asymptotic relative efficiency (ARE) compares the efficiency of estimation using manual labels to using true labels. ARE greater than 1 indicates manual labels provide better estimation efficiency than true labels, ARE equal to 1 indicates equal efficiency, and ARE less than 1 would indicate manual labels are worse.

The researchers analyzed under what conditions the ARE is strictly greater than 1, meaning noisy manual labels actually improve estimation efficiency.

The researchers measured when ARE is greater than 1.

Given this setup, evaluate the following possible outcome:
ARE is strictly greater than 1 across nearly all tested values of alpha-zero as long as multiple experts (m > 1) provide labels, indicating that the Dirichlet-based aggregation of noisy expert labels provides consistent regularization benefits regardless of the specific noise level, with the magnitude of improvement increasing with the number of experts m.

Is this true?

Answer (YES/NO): YES